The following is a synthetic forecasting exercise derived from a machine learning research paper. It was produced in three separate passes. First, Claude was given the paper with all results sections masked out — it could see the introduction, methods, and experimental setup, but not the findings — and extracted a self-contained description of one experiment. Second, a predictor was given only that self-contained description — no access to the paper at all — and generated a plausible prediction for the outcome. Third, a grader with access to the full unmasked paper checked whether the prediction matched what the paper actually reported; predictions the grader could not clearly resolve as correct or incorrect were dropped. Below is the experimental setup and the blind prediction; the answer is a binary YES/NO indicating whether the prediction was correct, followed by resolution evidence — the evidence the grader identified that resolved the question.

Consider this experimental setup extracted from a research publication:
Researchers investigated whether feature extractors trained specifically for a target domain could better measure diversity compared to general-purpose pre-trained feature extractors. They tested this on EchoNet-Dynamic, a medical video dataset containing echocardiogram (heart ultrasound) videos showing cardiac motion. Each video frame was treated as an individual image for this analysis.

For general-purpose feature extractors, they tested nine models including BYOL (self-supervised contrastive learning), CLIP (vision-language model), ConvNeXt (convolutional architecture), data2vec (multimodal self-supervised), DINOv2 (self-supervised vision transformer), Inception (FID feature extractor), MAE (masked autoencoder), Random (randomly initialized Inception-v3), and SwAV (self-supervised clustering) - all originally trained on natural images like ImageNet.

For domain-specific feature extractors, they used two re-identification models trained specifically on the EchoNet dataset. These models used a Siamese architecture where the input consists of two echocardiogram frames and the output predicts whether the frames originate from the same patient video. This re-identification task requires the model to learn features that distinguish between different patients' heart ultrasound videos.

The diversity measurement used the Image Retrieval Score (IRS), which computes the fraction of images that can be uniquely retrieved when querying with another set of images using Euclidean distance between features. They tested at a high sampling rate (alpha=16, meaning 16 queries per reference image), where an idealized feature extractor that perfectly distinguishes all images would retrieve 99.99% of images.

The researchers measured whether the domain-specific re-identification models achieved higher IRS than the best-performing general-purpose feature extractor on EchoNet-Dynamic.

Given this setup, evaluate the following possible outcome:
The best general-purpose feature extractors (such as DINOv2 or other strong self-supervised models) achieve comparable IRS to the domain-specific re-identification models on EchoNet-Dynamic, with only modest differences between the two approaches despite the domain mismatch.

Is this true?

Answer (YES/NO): NO